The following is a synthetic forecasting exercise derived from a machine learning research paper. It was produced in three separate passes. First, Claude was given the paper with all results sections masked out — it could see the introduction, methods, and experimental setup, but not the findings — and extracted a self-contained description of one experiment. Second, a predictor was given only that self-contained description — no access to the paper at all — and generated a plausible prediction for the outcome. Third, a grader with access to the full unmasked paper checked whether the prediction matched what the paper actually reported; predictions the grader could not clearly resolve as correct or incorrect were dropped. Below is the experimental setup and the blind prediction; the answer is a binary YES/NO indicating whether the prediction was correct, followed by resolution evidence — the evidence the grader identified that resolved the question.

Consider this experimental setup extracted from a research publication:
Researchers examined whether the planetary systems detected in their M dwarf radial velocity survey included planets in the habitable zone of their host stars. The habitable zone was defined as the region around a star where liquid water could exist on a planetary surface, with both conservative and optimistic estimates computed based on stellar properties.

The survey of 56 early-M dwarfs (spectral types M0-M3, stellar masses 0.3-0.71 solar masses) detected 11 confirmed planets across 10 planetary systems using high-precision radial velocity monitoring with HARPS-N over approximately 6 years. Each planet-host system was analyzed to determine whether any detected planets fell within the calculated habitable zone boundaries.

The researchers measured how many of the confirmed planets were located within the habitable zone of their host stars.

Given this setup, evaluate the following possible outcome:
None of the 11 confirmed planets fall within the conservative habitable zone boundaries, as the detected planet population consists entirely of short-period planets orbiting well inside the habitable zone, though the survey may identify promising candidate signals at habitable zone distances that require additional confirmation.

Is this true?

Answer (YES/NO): YES